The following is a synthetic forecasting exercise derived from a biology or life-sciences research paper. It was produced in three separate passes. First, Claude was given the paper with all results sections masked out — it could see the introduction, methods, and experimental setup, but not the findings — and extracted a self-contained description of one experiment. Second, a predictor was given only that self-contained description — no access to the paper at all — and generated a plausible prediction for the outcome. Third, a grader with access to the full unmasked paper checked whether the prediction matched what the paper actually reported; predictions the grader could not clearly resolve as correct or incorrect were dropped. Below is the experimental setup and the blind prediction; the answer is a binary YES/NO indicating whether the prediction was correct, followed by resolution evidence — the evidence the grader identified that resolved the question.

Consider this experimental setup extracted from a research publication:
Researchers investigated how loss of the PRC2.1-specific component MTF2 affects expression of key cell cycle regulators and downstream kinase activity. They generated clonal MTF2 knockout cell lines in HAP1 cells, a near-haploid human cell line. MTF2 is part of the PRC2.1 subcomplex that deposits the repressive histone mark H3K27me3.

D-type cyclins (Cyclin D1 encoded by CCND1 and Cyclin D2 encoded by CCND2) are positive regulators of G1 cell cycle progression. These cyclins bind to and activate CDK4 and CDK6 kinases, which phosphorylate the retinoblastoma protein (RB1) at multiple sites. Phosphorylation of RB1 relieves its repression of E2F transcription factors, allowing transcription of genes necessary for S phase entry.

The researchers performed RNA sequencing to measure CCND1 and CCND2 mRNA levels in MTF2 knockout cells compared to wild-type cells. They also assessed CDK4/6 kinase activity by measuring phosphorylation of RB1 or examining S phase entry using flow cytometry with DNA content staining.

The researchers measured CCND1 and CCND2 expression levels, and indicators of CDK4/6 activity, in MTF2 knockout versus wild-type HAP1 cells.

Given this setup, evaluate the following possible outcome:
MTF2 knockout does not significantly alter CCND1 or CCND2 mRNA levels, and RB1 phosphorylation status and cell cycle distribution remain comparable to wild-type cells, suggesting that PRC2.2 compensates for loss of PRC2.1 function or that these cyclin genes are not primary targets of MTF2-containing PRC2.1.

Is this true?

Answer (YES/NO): NO